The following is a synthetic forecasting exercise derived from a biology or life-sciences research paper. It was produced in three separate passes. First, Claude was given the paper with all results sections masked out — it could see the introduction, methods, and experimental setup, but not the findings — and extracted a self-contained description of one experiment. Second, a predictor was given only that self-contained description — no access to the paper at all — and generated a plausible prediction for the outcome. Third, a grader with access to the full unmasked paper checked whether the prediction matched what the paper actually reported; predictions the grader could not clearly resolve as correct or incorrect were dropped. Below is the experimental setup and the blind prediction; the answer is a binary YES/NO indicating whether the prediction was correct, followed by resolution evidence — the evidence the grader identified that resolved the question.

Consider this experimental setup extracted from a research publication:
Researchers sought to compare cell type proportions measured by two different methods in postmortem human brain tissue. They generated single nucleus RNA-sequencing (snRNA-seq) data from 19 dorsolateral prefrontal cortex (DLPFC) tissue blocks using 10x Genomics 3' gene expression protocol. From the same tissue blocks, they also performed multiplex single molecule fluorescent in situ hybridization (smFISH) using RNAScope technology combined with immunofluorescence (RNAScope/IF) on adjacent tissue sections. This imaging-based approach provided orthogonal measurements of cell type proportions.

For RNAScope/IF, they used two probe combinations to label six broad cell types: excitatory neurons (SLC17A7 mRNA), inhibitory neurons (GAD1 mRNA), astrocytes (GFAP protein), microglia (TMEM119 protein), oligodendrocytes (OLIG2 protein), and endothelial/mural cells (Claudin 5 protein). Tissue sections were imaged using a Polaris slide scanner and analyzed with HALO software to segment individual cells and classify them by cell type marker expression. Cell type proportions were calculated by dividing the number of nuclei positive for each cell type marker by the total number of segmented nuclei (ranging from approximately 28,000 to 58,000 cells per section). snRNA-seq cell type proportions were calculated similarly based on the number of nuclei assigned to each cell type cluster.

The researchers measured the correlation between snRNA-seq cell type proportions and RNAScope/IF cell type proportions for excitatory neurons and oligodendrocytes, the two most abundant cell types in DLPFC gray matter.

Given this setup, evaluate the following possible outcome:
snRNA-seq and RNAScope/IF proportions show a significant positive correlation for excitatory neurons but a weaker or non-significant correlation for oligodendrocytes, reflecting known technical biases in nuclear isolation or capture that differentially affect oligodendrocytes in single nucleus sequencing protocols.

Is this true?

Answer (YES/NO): NO